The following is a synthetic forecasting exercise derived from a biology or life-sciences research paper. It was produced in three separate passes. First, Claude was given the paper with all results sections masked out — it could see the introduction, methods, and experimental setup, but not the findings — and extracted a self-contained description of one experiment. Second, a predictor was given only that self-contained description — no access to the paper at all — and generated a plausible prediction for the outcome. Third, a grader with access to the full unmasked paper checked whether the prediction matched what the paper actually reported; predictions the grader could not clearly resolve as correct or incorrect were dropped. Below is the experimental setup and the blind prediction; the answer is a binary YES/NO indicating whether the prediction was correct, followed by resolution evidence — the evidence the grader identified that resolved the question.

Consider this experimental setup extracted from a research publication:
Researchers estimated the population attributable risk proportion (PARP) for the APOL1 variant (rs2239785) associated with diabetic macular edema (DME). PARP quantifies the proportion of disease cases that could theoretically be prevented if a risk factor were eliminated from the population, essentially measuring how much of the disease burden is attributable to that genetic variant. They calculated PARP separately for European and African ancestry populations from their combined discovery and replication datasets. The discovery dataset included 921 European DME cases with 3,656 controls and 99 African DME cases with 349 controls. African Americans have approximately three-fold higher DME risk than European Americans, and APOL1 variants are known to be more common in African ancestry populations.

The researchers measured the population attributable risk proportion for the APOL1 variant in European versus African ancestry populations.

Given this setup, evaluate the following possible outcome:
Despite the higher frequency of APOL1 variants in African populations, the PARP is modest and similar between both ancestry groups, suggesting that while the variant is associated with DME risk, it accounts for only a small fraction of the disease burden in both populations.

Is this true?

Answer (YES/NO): NO